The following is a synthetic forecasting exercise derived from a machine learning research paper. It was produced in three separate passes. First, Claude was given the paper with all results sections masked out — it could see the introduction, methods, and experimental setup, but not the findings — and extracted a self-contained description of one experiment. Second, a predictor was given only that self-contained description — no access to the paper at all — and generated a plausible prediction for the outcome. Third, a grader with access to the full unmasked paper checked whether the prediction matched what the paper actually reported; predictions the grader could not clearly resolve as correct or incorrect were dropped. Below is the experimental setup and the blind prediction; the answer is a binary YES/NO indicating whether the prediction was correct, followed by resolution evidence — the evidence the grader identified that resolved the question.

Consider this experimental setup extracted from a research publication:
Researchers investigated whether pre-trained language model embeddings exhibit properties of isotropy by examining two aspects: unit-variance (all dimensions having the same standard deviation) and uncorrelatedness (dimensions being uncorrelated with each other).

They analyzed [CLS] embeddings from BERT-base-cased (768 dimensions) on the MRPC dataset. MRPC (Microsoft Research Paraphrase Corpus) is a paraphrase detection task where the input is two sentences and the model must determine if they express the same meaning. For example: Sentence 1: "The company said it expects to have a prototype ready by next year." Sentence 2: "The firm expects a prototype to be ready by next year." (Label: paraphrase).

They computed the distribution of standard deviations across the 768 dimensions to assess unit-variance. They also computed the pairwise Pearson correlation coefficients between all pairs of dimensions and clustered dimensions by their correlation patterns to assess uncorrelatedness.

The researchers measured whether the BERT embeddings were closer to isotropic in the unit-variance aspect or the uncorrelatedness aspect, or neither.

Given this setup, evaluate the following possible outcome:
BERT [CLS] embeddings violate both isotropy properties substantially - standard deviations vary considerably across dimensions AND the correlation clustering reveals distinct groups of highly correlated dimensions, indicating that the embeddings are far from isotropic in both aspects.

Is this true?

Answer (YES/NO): YES